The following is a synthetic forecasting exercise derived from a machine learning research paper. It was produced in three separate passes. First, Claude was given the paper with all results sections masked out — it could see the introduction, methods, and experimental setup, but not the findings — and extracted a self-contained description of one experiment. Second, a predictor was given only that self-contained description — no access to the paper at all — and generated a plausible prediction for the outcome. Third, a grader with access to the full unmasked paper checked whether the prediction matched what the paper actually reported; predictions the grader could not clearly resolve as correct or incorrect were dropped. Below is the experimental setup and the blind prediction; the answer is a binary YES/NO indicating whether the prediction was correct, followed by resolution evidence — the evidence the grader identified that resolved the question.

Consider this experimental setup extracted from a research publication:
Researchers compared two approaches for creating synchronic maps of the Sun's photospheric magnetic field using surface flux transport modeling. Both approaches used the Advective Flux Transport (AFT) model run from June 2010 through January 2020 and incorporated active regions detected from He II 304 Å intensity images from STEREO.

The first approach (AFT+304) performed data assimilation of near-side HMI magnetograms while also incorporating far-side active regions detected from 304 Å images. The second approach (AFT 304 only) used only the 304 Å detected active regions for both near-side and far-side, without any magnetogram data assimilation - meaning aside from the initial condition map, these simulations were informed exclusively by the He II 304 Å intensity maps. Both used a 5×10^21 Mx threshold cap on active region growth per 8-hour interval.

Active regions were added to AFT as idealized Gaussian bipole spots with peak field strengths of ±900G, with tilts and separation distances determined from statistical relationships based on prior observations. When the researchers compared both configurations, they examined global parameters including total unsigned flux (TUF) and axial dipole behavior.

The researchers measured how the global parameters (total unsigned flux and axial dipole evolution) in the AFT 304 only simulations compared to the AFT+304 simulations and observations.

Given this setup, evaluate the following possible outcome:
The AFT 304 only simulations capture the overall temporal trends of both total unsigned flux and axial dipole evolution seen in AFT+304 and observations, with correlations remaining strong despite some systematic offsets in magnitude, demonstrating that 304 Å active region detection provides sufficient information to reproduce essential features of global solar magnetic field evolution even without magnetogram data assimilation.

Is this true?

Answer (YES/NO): NO